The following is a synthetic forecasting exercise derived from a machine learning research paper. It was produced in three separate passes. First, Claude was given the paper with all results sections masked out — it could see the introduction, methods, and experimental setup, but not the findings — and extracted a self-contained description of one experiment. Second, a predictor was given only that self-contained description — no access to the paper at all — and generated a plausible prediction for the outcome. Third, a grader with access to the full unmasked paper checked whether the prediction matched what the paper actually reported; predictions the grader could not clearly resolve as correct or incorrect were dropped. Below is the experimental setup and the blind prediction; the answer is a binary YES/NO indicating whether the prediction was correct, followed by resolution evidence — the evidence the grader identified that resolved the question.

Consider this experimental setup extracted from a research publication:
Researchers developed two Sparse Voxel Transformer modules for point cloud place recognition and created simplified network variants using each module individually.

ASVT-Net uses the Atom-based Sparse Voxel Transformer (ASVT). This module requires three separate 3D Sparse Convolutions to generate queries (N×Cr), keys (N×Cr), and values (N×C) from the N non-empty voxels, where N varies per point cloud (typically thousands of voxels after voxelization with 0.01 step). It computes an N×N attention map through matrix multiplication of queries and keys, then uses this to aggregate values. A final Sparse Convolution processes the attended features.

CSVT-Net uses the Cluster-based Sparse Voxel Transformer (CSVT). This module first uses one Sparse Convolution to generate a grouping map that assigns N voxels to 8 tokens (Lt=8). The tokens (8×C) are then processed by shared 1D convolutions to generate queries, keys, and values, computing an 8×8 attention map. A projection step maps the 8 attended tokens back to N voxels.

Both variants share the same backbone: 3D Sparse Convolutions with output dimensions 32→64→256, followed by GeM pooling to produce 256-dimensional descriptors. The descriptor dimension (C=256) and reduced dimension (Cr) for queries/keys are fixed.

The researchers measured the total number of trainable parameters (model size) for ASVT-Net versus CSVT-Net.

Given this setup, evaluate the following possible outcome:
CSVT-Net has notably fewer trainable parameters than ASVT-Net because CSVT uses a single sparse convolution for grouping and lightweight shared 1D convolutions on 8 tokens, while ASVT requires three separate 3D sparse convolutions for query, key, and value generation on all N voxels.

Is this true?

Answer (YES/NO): NO